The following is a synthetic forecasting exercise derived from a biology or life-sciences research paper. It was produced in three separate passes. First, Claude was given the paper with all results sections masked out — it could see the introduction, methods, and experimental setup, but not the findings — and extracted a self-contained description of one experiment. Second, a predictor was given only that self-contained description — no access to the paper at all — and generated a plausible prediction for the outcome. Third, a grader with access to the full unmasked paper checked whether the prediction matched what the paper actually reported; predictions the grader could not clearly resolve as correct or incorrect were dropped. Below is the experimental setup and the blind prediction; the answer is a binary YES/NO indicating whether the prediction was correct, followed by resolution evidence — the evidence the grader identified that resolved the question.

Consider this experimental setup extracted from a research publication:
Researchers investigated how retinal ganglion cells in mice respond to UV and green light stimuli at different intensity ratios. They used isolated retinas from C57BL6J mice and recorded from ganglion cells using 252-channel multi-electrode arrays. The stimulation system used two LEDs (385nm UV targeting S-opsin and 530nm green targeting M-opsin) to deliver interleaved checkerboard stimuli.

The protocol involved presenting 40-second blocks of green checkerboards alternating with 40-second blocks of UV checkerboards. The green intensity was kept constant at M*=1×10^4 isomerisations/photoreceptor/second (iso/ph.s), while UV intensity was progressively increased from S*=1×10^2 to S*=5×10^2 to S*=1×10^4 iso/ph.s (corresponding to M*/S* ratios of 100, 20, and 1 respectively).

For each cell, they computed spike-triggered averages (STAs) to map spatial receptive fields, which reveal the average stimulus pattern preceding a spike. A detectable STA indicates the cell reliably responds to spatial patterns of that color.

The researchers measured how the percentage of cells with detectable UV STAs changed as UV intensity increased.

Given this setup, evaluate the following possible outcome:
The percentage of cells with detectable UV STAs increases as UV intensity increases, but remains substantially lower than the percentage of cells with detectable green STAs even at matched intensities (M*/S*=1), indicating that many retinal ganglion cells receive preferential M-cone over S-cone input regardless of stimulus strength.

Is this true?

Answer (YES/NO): NO